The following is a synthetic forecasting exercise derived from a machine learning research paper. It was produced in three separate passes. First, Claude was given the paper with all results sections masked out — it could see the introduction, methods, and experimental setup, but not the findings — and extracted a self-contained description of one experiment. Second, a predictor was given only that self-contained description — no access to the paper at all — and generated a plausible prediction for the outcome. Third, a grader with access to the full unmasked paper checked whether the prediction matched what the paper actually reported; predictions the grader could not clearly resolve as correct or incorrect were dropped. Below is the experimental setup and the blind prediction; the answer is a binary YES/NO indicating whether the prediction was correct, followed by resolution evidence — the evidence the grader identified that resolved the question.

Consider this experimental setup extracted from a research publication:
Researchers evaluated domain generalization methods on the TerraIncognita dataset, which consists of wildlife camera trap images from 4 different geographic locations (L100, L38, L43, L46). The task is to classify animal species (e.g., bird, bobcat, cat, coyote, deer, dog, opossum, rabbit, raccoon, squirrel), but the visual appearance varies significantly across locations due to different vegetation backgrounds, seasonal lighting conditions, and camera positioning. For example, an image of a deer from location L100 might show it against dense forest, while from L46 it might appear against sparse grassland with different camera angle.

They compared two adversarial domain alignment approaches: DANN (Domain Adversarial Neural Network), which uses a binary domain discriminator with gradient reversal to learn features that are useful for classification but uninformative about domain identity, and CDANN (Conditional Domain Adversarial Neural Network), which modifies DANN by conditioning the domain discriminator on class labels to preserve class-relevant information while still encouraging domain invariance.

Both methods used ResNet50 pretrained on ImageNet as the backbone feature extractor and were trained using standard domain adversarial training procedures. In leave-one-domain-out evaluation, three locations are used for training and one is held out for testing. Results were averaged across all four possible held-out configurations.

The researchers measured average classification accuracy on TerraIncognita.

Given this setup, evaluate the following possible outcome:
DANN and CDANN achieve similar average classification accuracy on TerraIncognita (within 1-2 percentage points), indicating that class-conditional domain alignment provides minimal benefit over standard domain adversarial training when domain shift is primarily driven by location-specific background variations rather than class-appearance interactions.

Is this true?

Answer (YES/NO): YES